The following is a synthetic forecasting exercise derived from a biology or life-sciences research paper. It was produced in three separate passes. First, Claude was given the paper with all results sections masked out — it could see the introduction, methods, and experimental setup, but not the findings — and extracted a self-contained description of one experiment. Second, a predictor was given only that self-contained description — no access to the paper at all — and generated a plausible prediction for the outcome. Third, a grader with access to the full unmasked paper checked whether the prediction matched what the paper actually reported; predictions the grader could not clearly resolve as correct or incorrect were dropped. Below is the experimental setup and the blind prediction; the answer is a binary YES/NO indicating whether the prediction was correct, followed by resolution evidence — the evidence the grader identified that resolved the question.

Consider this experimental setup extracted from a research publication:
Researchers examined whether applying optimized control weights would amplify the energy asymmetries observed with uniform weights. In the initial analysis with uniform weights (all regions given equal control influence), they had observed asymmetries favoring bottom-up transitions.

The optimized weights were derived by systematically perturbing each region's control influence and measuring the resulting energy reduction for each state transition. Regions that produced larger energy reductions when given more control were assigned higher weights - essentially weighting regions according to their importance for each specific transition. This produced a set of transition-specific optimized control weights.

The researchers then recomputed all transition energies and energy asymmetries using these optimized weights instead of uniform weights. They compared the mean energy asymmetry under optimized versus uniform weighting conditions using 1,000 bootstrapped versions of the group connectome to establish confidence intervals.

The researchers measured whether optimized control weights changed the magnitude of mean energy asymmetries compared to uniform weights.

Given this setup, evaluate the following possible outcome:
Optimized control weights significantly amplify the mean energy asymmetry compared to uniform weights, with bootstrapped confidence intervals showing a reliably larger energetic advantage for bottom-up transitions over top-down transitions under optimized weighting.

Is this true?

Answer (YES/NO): YES